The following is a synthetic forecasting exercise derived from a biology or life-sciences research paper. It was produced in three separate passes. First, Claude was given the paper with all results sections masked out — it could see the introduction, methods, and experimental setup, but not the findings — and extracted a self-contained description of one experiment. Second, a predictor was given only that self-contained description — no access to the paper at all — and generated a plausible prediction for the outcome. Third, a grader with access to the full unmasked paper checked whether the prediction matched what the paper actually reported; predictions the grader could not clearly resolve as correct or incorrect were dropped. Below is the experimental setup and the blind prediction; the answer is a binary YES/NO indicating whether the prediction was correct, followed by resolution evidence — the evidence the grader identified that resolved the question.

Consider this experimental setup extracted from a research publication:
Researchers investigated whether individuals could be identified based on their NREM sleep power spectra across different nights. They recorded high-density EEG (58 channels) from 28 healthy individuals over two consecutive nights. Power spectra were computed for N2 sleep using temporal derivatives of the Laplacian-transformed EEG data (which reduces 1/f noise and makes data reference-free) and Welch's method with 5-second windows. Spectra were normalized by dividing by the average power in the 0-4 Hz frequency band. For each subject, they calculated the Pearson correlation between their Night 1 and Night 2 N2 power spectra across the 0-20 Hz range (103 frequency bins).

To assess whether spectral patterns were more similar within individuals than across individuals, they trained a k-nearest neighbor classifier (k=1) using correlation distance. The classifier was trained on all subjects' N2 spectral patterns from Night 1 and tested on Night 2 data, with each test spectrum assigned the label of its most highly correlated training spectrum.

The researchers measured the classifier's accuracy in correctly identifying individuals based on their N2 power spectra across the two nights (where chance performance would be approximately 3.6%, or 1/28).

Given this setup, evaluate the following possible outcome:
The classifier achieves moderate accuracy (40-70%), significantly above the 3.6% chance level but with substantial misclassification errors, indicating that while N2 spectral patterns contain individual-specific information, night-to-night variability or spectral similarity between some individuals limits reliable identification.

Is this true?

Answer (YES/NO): NO